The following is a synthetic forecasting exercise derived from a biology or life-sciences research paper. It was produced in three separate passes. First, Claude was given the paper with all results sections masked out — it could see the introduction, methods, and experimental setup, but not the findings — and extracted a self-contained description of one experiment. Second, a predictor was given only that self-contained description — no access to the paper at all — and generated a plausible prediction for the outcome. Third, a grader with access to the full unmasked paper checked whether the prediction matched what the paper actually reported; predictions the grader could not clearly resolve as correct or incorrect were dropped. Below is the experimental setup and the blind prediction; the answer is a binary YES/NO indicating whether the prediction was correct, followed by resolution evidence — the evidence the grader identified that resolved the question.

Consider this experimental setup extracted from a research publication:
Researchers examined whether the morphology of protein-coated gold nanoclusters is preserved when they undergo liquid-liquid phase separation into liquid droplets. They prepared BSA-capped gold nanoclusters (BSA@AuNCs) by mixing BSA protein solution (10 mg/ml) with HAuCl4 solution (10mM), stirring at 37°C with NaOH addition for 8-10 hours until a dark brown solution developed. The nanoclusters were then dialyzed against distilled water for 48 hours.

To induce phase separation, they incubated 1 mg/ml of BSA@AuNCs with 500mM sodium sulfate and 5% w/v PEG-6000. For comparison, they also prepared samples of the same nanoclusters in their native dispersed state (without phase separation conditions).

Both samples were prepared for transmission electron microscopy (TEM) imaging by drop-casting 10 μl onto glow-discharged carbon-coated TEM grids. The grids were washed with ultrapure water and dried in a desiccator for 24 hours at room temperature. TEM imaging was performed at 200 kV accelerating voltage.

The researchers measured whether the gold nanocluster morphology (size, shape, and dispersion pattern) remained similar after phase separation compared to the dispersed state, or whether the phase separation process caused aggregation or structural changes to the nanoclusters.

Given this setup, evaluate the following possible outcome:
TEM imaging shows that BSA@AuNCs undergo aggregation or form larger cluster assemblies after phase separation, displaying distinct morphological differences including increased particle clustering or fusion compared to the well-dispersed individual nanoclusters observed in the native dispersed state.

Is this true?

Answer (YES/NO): YES